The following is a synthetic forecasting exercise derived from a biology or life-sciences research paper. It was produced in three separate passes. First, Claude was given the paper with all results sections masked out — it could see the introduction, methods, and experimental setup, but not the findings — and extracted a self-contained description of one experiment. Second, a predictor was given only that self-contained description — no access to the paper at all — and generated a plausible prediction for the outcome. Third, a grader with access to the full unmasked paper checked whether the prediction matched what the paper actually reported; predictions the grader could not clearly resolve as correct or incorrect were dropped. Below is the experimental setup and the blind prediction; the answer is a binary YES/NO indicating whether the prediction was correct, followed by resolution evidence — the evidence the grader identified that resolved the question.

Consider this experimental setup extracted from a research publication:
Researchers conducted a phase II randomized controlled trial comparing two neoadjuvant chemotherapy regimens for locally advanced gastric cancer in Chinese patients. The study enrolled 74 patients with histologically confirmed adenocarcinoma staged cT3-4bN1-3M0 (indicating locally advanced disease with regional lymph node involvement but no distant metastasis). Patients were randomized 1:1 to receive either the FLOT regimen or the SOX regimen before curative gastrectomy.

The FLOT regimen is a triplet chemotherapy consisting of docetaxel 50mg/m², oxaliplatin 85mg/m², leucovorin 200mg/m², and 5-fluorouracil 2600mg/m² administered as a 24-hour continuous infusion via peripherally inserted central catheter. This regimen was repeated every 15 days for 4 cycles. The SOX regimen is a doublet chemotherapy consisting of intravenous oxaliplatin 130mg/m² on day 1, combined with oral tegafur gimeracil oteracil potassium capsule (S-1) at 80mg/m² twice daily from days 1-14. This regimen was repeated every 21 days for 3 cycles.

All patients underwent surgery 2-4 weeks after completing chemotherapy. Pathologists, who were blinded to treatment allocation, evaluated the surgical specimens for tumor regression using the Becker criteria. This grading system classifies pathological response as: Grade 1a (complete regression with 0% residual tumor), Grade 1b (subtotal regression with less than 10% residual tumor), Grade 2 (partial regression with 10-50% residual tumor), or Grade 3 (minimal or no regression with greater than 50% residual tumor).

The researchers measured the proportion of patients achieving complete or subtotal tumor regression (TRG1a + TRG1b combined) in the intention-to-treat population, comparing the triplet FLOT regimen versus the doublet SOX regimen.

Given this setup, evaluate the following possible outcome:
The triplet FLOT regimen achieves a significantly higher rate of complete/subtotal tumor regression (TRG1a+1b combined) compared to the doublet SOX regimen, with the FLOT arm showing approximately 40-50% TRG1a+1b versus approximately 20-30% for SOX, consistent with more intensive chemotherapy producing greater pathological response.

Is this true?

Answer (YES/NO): NO